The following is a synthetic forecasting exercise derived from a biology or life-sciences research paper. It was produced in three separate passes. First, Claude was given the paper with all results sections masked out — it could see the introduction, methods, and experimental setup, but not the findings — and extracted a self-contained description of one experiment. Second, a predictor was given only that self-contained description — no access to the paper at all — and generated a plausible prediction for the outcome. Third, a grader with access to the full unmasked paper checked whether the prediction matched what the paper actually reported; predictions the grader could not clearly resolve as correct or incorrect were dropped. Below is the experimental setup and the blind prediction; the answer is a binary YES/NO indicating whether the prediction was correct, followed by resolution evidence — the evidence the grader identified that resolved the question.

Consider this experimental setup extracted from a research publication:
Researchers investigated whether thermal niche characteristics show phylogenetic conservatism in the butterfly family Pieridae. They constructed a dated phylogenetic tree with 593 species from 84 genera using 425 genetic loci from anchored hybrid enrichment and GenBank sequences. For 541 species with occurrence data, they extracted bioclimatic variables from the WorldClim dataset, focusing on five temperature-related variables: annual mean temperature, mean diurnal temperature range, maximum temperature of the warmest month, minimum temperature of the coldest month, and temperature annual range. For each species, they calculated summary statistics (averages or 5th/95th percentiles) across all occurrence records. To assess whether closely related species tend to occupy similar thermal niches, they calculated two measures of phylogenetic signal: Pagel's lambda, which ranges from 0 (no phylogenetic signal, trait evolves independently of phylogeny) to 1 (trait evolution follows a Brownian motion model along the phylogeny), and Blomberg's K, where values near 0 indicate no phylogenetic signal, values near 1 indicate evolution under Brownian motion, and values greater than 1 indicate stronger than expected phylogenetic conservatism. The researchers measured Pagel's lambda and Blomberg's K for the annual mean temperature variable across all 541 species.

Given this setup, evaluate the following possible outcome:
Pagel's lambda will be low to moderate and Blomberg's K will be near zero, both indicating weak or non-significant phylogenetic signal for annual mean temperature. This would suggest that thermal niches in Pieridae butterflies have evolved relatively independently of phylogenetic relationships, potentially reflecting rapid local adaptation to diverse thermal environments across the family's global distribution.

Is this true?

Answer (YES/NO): NO